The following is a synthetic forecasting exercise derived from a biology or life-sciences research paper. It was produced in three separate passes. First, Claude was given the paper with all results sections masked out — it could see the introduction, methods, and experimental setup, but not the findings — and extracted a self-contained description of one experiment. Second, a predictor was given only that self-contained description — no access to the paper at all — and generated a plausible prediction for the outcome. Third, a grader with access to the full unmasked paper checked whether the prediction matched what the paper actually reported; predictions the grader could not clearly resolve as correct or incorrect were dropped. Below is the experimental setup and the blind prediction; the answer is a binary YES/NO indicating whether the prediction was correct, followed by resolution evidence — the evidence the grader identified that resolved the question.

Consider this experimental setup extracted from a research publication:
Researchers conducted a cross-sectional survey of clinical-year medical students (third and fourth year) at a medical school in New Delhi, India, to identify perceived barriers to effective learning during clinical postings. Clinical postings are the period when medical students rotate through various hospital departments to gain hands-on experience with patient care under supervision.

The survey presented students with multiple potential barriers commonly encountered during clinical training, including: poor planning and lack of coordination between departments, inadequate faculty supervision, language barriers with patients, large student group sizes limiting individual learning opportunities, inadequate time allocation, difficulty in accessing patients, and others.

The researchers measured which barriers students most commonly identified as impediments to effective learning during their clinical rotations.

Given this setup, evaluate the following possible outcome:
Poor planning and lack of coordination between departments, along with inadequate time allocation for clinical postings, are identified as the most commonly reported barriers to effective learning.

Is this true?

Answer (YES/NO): NO